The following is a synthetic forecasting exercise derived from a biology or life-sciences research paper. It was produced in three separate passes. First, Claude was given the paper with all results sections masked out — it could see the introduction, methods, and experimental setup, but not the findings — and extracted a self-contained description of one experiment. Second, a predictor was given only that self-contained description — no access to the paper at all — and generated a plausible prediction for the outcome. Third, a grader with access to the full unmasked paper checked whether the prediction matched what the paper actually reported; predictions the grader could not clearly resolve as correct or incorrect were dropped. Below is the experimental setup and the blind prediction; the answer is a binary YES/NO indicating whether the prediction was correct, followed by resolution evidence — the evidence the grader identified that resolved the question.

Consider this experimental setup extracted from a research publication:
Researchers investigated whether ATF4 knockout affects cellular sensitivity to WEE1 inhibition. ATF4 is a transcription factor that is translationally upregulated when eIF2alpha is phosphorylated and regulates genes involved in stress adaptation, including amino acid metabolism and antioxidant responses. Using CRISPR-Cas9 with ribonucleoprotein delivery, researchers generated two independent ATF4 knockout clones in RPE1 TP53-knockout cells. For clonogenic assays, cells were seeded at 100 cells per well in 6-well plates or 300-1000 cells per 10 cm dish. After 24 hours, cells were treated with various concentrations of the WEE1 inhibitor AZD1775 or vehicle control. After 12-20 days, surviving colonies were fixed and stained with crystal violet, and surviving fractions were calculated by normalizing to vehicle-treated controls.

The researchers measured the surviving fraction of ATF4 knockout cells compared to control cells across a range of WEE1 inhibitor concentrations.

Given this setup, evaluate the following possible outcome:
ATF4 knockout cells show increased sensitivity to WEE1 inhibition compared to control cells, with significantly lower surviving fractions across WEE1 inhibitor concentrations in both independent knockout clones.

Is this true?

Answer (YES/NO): NO